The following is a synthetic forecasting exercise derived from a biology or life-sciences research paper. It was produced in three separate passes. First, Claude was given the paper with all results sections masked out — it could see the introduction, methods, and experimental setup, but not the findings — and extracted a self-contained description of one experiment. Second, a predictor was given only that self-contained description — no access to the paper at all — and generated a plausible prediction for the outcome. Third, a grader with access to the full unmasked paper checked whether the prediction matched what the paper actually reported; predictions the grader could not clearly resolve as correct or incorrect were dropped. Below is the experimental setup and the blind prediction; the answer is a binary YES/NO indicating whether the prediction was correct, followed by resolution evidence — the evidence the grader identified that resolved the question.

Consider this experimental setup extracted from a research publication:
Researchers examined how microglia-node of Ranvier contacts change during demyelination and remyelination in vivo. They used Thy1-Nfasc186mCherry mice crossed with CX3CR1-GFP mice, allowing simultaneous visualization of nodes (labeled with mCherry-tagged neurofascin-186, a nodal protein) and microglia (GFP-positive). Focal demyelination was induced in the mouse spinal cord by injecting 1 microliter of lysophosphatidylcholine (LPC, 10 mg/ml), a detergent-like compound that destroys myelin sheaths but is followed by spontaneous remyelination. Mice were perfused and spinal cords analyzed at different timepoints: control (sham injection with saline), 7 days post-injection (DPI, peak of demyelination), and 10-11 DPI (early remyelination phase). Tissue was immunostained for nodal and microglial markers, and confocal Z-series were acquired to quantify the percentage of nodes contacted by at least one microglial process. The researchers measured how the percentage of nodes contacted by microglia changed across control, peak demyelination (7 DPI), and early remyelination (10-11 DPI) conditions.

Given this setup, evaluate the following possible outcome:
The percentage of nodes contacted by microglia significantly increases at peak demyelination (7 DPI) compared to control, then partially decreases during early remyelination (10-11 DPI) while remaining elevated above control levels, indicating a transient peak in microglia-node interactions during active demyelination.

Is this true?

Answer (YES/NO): NO